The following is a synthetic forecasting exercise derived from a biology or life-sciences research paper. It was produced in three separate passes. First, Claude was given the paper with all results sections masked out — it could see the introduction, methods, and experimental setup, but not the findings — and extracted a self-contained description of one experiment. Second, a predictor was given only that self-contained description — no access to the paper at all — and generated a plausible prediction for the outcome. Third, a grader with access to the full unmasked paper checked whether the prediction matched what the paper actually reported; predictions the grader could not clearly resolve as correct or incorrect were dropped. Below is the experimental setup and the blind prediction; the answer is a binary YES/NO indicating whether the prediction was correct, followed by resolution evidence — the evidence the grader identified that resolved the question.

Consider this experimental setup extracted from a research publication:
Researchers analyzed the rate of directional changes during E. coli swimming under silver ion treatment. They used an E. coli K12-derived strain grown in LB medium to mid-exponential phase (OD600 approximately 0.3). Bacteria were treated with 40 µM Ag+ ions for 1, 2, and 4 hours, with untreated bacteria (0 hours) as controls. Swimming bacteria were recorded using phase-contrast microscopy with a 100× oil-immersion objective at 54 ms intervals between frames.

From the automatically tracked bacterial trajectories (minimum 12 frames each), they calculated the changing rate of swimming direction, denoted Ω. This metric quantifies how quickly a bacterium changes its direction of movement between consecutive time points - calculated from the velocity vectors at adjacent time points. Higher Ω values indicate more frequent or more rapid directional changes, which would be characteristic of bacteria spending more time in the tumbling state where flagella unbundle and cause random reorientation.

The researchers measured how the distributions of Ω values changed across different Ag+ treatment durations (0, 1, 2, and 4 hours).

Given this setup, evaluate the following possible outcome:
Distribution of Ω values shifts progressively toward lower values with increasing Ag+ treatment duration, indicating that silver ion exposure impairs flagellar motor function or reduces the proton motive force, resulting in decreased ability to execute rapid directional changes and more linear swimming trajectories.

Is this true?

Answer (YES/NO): NO